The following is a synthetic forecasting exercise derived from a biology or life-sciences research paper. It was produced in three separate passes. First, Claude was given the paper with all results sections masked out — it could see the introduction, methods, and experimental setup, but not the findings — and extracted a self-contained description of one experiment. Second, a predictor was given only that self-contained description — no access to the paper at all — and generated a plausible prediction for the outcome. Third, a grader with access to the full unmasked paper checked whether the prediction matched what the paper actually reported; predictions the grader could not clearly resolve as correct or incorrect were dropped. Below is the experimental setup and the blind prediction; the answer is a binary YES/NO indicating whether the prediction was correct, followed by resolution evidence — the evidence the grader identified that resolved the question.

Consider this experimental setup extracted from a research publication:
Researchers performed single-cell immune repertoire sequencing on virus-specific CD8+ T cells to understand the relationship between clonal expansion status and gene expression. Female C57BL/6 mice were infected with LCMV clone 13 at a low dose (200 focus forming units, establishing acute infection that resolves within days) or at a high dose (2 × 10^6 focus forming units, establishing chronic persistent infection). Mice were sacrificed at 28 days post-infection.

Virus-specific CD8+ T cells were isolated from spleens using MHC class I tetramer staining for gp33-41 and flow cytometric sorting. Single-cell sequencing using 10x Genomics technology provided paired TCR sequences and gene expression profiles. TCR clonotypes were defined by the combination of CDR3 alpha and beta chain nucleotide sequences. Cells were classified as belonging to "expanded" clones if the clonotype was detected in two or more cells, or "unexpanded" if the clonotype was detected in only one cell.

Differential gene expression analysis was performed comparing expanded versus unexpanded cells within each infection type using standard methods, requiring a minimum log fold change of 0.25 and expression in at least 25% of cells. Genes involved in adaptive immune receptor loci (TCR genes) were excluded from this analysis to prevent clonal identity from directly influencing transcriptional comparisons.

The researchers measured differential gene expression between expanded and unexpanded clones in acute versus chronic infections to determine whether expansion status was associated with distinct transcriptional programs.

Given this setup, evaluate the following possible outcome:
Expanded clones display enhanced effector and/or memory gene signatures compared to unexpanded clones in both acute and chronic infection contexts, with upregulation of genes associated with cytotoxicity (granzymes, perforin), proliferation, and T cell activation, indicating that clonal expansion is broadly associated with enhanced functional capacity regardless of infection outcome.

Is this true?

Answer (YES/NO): NO